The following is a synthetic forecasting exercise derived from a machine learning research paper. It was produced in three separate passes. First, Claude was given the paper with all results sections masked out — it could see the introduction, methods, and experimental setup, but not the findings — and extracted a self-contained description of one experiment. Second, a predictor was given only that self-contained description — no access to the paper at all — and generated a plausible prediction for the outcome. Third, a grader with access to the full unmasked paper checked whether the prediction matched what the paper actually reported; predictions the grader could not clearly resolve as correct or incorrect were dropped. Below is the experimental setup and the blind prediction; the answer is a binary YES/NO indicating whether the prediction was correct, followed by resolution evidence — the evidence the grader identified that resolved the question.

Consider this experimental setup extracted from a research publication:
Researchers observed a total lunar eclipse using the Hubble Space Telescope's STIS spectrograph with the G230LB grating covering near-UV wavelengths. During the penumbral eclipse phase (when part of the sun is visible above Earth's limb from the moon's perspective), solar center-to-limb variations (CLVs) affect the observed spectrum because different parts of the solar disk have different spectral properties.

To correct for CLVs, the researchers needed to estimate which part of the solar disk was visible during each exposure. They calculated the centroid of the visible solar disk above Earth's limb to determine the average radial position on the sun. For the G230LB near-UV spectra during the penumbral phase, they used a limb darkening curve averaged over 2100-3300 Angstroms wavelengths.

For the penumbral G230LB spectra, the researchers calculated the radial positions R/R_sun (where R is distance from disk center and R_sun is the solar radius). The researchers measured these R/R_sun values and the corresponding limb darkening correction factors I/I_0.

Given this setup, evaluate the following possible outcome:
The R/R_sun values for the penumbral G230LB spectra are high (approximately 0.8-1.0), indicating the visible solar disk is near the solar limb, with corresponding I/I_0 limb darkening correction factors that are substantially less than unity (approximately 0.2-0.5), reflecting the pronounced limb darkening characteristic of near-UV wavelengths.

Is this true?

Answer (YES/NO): NO